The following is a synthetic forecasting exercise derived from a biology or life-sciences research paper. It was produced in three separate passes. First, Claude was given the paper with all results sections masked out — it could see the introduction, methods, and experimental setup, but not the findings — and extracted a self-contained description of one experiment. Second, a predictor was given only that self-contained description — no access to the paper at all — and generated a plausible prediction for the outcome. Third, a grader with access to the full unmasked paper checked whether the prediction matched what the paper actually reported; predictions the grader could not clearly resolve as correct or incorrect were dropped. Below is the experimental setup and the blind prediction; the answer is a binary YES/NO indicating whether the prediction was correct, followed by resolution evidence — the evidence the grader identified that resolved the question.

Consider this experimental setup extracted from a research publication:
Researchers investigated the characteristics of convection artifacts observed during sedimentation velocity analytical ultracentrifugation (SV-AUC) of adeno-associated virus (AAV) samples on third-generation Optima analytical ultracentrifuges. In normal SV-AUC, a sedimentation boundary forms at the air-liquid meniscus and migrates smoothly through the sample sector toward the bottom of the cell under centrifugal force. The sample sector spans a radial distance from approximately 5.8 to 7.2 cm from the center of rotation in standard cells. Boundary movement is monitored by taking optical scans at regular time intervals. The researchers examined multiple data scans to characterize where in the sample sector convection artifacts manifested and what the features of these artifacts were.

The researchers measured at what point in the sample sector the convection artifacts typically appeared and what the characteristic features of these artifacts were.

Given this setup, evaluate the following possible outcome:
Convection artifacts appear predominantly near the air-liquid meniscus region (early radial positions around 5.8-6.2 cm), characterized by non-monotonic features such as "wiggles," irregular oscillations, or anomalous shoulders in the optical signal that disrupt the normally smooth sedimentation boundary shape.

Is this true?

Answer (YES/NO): NO